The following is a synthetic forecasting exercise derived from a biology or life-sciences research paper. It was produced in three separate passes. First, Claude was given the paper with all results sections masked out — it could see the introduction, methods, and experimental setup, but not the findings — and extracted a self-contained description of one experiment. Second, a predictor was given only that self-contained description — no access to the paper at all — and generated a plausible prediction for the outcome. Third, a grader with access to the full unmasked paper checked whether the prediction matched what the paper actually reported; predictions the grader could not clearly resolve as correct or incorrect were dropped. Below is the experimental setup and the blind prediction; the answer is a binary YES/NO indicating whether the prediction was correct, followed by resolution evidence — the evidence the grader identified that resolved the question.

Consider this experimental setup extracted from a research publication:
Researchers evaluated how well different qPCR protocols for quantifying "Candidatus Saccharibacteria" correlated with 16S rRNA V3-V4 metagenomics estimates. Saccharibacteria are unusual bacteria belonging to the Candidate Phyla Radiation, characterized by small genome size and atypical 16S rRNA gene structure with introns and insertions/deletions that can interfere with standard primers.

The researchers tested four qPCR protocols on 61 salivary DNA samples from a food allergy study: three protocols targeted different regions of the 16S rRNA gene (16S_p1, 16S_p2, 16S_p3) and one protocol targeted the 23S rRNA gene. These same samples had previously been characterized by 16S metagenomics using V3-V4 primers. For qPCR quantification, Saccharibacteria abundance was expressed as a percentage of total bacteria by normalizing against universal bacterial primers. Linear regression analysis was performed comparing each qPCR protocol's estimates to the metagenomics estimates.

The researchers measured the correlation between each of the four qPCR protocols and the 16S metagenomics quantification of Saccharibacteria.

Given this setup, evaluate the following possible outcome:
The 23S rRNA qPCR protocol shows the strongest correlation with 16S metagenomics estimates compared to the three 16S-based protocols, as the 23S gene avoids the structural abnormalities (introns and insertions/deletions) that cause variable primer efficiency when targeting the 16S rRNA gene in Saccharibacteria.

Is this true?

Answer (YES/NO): YES